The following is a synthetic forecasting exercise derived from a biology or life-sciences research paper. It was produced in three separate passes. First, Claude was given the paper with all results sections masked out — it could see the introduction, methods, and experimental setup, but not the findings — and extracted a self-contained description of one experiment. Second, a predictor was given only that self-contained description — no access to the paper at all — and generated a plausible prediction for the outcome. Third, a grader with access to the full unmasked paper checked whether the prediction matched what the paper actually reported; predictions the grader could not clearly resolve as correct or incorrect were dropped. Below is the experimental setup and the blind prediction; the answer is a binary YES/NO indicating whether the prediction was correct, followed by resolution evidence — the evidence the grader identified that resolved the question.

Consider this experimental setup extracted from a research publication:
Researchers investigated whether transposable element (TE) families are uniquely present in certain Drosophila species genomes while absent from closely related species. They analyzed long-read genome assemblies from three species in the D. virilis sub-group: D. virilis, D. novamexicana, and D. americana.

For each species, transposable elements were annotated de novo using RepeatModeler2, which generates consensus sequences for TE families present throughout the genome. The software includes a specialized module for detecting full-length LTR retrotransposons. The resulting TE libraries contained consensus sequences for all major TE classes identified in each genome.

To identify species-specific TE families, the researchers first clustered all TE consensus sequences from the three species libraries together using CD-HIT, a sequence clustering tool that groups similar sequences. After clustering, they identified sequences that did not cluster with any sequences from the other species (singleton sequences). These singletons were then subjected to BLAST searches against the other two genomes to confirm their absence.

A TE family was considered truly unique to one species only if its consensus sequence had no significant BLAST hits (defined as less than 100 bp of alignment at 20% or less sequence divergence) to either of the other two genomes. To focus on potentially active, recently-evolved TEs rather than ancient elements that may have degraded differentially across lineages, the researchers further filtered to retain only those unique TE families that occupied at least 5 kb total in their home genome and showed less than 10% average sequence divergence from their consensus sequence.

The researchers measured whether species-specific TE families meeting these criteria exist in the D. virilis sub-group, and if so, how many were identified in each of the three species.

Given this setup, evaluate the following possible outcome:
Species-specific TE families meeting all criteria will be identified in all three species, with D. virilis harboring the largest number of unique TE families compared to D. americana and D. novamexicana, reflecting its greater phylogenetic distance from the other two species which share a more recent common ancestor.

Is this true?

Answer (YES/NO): YES